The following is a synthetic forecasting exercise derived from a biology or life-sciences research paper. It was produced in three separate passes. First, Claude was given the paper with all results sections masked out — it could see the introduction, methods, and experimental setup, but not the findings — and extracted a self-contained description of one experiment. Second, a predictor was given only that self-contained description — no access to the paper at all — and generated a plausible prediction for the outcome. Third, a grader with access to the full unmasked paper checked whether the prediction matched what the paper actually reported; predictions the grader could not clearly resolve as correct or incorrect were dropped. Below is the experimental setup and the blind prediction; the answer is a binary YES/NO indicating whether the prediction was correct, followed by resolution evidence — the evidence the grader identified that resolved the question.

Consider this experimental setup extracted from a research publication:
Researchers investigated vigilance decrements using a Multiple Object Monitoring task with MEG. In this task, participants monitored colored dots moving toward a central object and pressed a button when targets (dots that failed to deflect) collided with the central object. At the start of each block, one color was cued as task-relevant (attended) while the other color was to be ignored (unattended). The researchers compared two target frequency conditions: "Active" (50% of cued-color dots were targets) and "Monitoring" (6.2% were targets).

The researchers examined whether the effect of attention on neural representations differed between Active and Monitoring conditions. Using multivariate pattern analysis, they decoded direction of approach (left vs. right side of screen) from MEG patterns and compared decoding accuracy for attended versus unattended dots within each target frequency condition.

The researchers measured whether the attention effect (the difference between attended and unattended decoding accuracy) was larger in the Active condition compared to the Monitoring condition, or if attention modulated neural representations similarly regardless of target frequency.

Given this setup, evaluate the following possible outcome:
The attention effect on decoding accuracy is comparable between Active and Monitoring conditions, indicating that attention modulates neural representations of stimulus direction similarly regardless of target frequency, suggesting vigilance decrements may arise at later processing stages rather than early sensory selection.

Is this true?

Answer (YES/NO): YES